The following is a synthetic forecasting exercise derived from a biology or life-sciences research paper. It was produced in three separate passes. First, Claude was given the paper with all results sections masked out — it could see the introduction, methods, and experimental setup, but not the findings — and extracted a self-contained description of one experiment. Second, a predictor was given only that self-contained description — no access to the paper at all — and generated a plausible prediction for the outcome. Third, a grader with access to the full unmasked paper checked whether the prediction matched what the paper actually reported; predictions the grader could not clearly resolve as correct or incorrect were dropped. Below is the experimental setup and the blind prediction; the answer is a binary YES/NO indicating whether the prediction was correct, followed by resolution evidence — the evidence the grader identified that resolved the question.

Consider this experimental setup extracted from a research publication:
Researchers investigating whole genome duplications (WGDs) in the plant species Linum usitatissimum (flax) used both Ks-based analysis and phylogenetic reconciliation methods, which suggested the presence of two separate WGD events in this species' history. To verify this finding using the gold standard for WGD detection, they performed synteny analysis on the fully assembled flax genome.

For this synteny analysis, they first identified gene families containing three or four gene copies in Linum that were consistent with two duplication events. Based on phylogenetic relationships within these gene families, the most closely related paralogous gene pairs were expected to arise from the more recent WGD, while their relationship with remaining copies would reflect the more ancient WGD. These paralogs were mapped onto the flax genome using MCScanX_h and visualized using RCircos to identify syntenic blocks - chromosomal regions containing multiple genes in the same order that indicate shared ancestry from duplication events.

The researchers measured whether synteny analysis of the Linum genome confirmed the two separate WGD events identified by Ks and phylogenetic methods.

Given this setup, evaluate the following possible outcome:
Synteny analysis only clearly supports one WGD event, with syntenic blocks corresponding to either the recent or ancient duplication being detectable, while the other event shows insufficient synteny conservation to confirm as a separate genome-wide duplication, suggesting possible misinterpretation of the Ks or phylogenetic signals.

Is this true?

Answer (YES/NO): NO